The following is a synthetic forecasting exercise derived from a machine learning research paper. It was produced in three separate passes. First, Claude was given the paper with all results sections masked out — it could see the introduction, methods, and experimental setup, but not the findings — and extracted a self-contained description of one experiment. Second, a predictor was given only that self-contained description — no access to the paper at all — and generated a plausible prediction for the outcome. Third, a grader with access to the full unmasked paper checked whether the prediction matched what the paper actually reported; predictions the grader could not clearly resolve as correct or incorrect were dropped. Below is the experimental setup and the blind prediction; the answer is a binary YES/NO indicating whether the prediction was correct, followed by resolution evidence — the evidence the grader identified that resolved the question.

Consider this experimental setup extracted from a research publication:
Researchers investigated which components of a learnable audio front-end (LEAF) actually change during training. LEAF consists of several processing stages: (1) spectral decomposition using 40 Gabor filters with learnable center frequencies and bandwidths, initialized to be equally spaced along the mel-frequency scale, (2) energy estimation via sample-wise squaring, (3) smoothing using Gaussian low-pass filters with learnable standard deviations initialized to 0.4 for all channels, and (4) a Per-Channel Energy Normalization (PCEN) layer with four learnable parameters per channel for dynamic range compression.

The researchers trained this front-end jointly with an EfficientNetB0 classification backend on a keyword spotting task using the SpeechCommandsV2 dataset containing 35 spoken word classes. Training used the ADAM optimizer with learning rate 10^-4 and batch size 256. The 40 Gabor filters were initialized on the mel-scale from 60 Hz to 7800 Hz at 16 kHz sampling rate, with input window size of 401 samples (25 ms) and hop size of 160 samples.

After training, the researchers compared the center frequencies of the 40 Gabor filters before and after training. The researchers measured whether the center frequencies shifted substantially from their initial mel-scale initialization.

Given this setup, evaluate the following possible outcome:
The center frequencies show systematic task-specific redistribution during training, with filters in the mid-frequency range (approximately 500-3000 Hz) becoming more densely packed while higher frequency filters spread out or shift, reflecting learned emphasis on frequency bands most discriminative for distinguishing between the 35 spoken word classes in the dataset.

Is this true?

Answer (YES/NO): NO